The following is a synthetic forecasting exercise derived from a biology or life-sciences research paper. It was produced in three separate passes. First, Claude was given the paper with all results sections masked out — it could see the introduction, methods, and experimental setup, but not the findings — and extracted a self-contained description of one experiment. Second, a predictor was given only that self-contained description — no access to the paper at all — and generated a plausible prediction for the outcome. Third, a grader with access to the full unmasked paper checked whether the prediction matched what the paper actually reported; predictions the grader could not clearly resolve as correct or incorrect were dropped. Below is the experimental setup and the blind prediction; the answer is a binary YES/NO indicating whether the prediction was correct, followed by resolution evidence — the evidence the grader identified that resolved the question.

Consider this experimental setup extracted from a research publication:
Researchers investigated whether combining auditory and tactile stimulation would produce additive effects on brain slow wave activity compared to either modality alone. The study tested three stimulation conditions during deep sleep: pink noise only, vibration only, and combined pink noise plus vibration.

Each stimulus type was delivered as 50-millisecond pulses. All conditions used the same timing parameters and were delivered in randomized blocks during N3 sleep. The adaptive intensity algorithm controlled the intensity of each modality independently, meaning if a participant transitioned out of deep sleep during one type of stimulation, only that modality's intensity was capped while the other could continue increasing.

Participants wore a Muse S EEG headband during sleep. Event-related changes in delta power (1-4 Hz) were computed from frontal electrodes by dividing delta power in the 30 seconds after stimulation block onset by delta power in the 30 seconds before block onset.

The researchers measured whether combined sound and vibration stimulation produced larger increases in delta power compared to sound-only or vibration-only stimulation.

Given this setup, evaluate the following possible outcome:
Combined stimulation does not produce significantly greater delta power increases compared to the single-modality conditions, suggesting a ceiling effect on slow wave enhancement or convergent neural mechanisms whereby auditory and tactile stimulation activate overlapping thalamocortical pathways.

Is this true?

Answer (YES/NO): YES